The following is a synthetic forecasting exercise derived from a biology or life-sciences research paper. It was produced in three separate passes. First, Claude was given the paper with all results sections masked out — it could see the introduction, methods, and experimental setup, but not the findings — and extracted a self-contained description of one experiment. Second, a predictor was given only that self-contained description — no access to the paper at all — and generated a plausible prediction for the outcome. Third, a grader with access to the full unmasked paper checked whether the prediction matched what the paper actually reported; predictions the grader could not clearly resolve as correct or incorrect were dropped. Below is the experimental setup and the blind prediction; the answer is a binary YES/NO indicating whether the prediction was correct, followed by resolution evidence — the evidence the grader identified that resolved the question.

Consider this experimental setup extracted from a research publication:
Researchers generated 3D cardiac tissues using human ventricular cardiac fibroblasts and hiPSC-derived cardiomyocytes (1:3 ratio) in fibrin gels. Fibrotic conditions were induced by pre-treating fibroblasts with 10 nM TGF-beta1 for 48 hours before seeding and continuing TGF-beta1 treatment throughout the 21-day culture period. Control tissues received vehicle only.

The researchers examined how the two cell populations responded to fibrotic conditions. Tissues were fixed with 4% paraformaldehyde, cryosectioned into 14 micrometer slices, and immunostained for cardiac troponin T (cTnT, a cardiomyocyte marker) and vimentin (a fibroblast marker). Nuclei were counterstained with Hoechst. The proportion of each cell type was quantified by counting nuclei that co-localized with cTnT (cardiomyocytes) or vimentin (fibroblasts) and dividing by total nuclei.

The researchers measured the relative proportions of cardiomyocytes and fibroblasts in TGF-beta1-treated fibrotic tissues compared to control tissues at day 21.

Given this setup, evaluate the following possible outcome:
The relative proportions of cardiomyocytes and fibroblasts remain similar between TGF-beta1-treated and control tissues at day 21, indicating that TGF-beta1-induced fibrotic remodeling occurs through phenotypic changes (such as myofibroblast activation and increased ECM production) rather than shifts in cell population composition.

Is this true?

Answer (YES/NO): YES